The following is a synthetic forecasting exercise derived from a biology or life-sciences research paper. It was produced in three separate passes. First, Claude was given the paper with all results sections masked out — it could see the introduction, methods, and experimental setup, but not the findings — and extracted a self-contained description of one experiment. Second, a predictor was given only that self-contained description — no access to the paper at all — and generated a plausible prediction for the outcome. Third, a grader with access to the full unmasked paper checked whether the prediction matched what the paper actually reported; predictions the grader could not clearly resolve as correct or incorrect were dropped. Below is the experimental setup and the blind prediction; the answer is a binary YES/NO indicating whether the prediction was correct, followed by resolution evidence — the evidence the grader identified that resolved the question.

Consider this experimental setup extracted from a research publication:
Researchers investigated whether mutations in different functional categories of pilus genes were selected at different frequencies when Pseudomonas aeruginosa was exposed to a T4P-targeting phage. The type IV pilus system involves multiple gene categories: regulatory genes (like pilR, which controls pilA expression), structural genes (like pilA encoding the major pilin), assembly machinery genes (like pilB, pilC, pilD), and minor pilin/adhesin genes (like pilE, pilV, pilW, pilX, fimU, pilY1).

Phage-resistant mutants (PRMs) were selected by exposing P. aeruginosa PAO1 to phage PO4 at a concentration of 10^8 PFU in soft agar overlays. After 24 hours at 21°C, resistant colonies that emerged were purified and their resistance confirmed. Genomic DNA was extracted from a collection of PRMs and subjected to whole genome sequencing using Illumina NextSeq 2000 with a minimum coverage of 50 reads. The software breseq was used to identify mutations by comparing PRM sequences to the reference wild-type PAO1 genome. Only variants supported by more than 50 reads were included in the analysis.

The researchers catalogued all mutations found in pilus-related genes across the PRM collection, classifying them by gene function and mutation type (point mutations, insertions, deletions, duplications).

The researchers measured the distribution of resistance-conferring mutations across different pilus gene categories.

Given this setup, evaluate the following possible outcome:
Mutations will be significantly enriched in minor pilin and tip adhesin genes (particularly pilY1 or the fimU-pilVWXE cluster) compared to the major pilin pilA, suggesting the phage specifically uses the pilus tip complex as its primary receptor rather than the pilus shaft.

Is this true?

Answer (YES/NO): NO